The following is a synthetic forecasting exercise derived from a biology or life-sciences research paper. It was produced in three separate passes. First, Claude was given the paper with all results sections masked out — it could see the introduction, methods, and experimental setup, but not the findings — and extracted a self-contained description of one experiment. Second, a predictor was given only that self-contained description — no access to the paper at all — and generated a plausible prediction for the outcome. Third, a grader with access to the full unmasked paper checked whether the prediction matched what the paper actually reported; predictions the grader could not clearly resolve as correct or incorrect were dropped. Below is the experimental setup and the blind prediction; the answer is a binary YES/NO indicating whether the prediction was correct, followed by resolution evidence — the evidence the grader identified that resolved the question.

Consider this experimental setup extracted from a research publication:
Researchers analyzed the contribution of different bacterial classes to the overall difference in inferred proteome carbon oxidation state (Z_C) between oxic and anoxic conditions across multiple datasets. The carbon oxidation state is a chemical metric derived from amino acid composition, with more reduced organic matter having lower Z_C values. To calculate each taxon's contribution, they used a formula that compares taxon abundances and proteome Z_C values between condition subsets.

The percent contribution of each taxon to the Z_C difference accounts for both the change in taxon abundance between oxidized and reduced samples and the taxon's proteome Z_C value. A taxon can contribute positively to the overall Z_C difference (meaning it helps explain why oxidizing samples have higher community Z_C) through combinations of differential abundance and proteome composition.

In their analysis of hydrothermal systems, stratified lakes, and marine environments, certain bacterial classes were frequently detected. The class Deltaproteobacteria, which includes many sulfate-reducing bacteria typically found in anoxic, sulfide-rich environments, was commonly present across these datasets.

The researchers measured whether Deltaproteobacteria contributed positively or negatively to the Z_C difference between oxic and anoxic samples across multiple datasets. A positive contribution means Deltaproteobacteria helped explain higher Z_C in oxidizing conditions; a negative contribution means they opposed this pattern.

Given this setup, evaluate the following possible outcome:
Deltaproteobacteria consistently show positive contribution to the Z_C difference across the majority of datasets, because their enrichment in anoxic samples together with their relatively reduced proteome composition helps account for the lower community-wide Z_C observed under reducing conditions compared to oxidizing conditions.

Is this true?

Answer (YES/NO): YES